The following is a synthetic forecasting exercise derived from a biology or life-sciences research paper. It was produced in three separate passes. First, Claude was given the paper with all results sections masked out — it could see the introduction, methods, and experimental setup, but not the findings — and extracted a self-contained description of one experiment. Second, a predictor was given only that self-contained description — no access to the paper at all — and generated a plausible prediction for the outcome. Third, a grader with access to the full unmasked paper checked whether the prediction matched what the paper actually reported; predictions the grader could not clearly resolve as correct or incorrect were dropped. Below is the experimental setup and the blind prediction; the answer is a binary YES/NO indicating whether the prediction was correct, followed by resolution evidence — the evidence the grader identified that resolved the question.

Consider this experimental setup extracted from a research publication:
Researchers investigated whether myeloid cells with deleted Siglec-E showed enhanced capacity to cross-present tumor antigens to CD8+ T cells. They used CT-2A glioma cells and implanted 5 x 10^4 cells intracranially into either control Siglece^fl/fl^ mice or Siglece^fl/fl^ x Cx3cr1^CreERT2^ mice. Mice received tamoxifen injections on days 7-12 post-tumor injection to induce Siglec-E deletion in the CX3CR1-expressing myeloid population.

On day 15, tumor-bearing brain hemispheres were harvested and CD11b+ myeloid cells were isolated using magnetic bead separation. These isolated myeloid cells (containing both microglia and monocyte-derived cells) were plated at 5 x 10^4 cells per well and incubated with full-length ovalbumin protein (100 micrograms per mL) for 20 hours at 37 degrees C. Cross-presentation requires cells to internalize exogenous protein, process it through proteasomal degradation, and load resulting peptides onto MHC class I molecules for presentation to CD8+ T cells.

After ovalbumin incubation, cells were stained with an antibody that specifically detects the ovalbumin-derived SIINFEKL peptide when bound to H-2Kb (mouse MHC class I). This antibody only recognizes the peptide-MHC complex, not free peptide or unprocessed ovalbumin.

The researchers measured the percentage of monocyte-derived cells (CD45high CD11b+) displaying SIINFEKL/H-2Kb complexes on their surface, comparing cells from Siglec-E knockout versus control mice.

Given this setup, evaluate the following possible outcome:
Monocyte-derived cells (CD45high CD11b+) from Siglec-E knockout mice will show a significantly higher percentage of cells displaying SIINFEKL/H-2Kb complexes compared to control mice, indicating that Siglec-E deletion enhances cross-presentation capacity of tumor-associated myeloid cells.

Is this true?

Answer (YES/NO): YES